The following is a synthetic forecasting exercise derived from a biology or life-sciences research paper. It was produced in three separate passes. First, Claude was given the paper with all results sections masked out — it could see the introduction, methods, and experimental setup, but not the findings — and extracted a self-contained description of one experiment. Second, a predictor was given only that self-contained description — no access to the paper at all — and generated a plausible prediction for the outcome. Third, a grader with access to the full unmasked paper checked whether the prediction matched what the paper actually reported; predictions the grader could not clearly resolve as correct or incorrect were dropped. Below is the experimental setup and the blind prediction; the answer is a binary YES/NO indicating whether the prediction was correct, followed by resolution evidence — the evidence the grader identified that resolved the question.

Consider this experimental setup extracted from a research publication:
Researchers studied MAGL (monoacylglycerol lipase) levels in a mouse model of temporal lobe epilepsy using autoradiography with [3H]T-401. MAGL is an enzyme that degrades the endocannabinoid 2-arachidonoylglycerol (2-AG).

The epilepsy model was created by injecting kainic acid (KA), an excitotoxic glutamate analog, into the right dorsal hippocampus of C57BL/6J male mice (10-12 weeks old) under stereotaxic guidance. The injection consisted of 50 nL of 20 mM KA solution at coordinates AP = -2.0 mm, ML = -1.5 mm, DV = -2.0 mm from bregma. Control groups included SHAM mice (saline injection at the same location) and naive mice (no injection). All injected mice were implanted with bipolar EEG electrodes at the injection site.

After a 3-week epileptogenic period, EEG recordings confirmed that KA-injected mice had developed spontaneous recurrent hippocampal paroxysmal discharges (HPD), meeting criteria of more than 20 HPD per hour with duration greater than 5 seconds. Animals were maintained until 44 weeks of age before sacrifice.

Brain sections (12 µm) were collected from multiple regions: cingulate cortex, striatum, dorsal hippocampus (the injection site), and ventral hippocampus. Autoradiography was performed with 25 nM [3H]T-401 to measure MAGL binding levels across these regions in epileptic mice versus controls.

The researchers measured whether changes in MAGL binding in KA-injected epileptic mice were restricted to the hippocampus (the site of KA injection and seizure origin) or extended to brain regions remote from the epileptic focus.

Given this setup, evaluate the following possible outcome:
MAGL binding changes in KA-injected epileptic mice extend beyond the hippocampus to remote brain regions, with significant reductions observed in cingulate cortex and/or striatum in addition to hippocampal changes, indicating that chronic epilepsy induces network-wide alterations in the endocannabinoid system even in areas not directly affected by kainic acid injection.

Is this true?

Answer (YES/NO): YES